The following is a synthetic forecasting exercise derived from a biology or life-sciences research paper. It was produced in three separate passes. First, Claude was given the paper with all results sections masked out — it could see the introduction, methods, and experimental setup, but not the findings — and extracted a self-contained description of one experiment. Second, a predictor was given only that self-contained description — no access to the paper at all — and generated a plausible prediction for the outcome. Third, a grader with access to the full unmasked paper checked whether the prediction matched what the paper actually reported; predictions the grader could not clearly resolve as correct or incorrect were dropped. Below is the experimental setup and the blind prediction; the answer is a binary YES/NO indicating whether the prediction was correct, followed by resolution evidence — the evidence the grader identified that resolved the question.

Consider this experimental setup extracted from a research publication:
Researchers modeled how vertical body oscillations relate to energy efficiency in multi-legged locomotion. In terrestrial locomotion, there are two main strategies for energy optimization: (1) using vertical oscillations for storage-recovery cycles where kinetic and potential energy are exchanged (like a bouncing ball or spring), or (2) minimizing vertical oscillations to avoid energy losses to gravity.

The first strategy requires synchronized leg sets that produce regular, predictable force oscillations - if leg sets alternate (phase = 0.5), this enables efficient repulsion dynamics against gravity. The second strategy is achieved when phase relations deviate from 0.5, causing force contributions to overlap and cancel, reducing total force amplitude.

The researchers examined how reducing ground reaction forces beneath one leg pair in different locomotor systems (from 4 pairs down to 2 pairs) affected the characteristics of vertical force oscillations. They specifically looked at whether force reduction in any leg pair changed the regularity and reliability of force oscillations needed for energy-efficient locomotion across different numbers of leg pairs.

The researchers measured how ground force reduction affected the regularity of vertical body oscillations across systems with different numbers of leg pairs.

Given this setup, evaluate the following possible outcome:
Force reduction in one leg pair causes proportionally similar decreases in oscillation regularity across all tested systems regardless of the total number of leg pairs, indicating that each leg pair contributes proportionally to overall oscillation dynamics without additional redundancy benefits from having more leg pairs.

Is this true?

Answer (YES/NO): NO